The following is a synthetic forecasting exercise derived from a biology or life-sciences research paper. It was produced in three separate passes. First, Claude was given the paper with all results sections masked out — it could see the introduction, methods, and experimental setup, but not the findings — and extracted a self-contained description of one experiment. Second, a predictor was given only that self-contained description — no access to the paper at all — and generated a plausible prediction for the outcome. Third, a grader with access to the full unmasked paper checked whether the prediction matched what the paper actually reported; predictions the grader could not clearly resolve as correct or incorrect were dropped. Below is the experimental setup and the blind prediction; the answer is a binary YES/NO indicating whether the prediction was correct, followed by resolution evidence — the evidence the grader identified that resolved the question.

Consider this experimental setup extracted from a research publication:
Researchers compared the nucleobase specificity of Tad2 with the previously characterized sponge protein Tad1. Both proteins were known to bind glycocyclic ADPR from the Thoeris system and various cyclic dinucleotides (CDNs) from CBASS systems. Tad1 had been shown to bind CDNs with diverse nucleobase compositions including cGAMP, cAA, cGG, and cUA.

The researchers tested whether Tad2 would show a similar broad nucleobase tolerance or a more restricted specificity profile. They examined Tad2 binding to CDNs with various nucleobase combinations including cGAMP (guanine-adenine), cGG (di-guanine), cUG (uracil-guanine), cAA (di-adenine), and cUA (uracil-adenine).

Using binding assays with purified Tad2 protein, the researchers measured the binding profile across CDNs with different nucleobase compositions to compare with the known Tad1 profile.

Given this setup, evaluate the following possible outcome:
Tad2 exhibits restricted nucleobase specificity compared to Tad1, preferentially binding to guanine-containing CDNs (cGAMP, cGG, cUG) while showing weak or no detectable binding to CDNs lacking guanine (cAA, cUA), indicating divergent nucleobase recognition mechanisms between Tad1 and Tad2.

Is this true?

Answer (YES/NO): YES